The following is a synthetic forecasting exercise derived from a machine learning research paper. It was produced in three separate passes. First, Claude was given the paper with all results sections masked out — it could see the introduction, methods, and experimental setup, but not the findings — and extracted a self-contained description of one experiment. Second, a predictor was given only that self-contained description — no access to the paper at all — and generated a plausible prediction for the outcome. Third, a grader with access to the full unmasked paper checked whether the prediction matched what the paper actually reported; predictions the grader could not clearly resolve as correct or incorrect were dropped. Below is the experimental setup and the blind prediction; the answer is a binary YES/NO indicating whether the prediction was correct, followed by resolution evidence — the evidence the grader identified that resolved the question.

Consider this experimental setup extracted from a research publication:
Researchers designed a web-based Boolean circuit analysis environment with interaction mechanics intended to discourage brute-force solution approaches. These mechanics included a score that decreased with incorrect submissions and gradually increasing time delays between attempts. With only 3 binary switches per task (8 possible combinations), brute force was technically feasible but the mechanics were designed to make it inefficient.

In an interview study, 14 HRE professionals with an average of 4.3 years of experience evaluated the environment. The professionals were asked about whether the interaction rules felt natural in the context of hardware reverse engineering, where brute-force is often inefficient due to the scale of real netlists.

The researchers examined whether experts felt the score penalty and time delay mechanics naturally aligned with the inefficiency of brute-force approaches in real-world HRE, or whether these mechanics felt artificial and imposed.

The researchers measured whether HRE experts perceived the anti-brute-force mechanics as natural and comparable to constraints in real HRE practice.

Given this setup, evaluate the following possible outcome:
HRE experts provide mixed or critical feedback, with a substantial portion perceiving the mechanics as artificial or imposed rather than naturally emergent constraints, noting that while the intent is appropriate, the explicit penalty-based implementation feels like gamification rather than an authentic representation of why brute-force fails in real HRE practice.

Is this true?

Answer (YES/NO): NO